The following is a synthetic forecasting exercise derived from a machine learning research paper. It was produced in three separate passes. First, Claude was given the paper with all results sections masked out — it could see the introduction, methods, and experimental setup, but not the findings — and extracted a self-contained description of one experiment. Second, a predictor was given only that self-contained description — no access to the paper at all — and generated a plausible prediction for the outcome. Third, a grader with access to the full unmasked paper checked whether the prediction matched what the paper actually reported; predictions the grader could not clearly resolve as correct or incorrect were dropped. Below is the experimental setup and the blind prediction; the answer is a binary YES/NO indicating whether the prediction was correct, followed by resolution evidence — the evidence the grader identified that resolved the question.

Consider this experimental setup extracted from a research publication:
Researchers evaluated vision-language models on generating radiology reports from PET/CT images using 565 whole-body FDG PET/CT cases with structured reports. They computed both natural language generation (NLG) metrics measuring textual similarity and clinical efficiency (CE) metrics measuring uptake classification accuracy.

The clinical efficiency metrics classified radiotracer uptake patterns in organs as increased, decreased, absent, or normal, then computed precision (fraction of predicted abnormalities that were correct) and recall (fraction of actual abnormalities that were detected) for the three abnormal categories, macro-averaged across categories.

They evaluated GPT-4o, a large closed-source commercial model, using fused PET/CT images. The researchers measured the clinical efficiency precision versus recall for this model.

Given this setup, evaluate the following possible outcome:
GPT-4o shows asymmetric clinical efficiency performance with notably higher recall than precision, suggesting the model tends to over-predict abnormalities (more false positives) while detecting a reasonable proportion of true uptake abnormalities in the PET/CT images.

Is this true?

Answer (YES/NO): NO